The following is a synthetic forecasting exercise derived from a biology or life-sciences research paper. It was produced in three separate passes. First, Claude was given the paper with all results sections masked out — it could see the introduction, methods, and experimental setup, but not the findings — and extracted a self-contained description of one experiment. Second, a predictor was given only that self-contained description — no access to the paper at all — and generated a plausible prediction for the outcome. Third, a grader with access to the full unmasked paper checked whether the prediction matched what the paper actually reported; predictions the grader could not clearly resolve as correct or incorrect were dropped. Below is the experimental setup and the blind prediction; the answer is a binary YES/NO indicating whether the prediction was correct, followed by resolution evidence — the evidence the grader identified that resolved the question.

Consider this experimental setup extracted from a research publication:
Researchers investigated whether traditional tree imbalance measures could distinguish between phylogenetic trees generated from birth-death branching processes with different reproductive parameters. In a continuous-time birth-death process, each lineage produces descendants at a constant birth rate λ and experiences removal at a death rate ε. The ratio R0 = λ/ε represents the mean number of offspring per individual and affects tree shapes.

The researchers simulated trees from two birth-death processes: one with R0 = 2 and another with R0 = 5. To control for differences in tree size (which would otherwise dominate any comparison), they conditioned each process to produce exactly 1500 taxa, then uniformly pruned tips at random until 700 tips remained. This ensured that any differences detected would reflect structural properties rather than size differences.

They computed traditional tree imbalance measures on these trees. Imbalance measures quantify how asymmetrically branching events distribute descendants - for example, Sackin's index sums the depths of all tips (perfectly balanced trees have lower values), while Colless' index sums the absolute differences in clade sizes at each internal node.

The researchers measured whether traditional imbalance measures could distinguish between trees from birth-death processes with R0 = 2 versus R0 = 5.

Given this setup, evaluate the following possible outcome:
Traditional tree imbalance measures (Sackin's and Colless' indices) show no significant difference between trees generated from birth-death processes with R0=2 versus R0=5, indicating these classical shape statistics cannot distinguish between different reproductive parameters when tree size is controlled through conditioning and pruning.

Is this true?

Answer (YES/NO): YES